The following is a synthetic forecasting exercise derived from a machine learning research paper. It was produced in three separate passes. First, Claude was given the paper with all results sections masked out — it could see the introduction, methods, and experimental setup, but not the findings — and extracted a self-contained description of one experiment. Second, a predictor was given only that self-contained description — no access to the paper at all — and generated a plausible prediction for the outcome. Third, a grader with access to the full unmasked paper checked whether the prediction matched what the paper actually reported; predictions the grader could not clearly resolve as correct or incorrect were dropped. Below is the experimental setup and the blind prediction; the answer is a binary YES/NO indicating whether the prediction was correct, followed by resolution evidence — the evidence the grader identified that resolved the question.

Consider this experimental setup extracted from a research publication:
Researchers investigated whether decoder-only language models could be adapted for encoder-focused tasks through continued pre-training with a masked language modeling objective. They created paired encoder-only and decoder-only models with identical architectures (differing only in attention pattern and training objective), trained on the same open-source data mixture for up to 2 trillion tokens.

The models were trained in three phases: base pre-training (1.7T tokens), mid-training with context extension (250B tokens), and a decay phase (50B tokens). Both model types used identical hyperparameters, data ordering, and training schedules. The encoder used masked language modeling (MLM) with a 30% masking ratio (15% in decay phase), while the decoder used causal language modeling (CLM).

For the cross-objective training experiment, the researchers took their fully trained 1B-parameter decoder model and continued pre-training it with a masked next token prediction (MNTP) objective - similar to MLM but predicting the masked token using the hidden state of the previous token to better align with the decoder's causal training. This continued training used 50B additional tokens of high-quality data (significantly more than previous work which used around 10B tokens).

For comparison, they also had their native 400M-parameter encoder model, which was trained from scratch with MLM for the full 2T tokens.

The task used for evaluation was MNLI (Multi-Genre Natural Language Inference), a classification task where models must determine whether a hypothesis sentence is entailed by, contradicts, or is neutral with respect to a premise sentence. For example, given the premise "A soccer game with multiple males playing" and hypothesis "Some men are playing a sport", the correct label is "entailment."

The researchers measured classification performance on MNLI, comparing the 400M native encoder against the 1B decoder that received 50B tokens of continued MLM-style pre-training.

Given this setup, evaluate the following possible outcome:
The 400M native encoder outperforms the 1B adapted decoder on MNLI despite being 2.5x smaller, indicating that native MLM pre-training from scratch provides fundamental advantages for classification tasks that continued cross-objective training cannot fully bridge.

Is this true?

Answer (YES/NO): YES